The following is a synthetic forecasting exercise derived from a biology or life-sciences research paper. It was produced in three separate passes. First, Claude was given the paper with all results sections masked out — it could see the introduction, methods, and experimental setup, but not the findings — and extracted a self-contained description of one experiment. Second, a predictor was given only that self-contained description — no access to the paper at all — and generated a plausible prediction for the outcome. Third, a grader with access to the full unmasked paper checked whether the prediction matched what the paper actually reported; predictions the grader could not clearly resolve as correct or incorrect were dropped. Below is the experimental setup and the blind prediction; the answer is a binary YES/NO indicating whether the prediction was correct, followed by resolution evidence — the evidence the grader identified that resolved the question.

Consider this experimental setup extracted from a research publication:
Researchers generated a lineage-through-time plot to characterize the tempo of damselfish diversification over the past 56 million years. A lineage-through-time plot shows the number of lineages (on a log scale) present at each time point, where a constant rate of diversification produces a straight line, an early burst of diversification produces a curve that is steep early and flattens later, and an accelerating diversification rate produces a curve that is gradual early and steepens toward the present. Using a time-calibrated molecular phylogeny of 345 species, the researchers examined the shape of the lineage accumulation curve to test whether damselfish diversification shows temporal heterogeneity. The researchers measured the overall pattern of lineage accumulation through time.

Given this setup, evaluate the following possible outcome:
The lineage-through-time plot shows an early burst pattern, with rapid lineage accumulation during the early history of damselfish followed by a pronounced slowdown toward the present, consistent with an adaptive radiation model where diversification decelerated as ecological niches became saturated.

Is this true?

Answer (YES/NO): NO